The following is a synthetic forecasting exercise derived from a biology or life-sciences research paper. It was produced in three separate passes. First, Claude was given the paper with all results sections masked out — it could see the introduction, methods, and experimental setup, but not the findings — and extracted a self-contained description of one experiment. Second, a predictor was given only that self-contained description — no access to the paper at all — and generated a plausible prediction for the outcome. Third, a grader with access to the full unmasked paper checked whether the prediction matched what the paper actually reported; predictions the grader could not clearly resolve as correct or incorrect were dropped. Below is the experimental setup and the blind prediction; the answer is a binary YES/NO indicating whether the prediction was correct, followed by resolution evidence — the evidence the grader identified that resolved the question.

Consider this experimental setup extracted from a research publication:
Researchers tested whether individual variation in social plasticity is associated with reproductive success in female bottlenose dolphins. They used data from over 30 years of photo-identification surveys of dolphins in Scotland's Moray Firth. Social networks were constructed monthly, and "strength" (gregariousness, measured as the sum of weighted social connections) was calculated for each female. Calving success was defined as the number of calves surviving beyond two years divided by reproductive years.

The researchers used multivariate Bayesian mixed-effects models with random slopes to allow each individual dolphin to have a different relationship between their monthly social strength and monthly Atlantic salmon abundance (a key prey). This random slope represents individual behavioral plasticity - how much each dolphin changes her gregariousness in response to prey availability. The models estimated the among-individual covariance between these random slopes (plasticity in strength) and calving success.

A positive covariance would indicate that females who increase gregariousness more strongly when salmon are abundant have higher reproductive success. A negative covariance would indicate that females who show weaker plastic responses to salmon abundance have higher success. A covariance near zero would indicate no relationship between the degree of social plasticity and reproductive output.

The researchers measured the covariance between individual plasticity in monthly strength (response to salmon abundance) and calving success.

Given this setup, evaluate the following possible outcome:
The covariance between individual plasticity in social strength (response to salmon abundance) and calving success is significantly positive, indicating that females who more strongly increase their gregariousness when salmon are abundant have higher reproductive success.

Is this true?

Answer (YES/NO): NO